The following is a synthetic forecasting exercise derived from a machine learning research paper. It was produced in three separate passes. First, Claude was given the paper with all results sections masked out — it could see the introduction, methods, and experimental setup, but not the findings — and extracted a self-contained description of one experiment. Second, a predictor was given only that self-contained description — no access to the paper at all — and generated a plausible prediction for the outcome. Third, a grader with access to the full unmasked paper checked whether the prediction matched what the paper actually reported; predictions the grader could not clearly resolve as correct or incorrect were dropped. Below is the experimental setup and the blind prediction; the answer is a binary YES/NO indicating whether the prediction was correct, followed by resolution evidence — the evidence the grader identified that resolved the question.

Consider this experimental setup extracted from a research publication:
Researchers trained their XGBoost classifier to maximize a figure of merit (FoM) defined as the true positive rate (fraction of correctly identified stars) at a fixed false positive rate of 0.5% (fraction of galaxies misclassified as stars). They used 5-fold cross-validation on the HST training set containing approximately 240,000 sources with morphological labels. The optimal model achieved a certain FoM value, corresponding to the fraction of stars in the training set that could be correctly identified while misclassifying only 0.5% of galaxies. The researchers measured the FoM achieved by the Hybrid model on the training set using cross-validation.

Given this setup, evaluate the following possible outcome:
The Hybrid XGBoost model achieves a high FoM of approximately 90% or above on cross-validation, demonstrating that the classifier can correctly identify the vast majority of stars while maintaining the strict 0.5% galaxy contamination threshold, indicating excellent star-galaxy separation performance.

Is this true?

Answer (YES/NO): NO